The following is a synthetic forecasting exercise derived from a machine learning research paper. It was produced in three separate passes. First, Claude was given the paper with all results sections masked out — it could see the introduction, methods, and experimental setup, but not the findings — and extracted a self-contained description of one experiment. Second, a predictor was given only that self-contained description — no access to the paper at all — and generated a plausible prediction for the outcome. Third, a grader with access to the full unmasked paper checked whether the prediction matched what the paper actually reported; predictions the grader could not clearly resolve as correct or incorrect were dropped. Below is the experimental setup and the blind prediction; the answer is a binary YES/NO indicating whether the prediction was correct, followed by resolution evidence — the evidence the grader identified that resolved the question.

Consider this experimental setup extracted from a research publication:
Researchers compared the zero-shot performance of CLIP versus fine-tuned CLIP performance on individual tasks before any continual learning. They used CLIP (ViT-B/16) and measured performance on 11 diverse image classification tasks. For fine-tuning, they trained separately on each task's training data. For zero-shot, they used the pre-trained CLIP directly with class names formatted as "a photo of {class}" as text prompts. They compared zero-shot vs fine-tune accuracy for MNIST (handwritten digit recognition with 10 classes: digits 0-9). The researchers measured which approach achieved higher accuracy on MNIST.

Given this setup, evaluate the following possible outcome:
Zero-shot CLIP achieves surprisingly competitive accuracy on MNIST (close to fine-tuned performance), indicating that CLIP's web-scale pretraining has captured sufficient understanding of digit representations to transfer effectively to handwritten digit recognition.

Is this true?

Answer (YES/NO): NO